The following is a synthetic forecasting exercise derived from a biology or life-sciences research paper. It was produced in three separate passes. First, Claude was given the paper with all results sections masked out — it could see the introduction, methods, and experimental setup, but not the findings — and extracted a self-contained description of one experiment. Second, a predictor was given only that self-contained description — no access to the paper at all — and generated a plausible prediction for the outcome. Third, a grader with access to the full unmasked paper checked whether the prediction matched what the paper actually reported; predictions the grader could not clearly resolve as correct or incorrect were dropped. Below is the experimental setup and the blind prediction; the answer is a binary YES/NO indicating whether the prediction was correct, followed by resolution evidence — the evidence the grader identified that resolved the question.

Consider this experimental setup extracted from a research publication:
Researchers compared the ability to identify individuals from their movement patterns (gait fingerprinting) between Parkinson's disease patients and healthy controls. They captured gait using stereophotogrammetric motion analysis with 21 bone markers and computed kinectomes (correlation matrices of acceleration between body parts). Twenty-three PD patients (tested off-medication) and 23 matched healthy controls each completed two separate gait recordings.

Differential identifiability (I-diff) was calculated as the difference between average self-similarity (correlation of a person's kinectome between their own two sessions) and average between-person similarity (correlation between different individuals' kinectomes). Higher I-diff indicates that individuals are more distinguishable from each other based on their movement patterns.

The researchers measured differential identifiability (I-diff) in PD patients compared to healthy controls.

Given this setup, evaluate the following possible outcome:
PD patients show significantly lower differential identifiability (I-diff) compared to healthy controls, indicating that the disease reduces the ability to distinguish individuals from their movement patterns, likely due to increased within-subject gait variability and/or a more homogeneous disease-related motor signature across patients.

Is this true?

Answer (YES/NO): NO